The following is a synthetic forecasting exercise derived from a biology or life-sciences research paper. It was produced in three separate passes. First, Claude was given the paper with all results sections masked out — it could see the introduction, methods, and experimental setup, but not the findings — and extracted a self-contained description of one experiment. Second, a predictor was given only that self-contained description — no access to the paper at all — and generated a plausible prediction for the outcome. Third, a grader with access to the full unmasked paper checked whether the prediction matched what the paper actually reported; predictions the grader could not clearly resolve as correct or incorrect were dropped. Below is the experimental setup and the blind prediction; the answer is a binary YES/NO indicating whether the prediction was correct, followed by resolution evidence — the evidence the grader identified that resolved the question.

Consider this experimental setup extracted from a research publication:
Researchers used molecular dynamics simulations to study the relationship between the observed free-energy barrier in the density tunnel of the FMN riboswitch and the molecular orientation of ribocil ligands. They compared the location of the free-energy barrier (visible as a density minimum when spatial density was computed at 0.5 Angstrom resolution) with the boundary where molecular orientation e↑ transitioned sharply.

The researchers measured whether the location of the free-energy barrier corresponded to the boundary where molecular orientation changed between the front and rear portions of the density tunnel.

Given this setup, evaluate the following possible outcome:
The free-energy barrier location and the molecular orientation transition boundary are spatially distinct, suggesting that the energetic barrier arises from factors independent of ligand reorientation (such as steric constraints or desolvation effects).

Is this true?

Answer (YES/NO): NO